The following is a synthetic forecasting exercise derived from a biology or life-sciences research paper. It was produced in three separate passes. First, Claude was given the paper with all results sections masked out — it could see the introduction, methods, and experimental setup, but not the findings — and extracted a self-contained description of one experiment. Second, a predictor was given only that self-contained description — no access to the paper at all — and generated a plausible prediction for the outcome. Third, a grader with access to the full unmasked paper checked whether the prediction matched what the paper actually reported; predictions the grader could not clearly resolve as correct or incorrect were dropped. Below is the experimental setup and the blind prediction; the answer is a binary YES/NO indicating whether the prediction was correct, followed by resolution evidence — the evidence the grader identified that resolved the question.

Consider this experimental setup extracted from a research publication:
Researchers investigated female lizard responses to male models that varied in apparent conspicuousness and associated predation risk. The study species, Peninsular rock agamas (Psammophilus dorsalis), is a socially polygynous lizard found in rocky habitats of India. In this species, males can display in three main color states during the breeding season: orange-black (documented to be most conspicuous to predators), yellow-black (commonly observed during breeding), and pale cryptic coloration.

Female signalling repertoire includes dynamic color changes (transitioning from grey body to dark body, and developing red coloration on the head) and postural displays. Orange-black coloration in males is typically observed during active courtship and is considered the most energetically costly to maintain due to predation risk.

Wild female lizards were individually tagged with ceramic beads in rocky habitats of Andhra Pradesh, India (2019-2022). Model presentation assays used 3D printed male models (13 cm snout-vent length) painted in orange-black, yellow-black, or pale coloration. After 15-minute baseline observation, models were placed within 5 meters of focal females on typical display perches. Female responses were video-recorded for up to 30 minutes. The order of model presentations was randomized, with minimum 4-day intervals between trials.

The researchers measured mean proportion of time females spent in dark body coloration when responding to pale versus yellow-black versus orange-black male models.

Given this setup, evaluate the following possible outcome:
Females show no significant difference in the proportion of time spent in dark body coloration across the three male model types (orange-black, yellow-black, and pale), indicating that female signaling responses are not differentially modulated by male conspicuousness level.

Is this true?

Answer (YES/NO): NO